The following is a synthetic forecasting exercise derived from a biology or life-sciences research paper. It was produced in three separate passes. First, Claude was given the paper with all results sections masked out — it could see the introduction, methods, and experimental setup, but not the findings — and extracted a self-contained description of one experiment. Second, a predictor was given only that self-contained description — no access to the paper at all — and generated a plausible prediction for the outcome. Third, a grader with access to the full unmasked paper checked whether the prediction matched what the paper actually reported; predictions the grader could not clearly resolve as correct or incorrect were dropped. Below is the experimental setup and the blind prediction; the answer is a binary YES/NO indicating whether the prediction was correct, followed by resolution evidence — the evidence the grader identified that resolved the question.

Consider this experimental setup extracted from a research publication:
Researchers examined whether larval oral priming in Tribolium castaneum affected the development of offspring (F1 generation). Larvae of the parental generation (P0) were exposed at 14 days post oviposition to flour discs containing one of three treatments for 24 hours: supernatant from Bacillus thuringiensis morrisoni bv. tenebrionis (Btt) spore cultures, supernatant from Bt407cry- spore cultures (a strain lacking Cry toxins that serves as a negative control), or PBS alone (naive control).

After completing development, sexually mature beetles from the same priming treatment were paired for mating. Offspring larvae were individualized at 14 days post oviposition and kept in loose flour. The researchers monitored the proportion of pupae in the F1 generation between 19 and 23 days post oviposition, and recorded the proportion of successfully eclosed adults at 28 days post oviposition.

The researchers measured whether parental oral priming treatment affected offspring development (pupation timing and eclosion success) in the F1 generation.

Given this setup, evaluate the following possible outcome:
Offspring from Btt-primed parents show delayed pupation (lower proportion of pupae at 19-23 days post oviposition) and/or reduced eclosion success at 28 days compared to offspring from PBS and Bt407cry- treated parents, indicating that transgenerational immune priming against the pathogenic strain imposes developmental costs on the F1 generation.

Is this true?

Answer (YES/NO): NO